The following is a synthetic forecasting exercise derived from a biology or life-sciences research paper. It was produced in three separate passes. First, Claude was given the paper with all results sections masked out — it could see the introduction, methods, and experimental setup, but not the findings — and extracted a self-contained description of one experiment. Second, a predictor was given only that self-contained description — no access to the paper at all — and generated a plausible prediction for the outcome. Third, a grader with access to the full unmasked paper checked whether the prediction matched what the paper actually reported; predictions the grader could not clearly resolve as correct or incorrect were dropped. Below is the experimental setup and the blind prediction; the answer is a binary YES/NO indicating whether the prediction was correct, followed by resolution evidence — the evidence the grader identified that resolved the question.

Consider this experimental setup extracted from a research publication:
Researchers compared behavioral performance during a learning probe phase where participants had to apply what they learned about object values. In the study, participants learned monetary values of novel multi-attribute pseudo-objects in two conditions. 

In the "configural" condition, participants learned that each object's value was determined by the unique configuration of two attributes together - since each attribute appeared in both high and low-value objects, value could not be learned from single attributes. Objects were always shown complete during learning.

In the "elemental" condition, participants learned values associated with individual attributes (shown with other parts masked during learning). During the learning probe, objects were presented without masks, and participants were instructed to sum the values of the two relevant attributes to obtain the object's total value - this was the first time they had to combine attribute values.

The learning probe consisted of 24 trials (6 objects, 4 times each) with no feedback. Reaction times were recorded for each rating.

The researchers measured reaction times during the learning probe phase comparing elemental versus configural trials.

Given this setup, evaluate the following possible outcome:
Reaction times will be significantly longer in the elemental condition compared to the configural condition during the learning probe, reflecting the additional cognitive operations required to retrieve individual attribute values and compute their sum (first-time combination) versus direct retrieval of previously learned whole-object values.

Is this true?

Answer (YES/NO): YES